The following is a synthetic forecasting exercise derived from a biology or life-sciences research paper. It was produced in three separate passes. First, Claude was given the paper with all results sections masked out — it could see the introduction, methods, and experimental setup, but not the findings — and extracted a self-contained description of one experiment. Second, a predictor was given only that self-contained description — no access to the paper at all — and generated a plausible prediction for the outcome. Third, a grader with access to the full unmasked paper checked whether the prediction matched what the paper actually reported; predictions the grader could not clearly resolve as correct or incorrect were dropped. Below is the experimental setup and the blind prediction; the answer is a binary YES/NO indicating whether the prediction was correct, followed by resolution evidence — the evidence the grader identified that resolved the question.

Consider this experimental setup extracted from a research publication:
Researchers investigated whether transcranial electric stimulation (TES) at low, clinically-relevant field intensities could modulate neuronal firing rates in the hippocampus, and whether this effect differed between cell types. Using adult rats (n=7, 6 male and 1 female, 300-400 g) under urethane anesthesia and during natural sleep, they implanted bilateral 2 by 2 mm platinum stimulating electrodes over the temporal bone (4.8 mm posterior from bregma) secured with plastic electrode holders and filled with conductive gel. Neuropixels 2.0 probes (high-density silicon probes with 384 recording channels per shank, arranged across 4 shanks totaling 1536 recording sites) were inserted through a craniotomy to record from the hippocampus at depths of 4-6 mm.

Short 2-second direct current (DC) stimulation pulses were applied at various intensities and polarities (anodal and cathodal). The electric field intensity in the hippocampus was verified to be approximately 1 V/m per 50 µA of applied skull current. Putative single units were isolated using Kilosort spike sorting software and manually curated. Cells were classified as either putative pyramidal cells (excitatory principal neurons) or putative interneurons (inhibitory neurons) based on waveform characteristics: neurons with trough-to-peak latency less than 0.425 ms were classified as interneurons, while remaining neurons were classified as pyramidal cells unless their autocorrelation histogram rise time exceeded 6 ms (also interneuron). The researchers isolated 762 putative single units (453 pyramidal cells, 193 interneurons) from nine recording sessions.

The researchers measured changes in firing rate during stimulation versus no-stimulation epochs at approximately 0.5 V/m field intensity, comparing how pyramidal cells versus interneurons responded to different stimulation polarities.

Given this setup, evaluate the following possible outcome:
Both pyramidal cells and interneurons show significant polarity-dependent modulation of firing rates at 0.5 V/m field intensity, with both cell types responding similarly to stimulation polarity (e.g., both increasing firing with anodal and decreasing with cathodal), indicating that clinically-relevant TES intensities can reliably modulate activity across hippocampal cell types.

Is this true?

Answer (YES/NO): NO